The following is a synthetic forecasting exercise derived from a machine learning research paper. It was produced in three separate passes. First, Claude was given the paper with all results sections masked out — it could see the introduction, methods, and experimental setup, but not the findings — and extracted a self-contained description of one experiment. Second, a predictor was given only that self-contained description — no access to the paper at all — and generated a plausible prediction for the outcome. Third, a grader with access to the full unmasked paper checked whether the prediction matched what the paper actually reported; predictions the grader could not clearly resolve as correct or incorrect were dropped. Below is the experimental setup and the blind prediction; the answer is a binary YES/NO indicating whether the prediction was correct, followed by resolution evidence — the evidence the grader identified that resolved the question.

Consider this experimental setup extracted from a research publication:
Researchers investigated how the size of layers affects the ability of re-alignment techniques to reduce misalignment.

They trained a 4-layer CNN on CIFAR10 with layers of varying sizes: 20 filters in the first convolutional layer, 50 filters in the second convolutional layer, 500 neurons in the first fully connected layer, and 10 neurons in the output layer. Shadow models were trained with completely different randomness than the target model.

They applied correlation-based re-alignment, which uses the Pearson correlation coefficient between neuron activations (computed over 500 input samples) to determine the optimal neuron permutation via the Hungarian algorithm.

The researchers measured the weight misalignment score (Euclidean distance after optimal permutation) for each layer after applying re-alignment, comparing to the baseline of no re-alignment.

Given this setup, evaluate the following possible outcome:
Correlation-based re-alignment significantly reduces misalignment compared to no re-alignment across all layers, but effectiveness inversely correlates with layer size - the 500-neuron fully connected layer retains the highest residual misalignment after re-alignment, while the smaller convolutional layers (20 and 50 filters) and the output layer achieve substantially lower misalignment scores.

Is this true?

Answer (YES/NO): NO